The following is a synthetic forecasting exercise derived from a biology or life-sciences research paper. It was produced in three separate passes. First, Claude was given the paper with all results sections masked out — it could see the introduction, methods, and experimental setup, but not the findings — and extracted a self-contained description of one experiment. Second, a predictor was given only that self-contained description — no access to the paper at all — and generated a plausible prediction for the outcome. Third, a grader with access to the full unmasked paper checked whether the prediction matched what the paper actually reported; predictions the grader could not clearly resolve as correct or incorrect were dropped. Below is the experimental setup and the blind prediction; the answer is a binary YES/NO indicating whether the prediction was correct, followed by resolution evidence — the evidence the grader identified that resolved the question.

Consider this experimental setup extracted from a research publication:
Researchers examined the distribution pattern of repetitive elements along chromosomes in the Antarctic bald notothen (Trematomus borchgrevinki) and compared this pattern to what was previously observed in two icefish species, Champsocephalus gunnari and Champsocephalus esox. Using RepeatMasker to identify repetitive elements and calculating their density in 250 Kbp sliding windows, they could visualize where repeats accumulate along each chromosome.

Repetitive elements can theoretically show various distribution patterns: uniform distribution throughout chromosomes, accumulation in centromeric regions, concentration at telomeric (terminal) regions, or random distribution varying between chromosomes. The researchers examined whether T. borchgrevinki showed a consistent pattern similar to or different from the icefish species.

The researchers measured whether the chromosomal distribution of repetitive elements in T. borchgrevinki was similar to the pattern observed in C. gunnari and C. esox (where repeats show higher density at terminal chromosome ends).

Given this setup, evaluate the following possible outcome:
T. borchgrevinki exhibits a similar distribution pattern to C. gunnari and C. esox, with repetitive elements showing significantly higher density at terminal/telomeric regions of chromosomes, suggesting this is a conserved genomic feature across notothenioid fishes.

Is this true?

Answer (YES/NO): NO